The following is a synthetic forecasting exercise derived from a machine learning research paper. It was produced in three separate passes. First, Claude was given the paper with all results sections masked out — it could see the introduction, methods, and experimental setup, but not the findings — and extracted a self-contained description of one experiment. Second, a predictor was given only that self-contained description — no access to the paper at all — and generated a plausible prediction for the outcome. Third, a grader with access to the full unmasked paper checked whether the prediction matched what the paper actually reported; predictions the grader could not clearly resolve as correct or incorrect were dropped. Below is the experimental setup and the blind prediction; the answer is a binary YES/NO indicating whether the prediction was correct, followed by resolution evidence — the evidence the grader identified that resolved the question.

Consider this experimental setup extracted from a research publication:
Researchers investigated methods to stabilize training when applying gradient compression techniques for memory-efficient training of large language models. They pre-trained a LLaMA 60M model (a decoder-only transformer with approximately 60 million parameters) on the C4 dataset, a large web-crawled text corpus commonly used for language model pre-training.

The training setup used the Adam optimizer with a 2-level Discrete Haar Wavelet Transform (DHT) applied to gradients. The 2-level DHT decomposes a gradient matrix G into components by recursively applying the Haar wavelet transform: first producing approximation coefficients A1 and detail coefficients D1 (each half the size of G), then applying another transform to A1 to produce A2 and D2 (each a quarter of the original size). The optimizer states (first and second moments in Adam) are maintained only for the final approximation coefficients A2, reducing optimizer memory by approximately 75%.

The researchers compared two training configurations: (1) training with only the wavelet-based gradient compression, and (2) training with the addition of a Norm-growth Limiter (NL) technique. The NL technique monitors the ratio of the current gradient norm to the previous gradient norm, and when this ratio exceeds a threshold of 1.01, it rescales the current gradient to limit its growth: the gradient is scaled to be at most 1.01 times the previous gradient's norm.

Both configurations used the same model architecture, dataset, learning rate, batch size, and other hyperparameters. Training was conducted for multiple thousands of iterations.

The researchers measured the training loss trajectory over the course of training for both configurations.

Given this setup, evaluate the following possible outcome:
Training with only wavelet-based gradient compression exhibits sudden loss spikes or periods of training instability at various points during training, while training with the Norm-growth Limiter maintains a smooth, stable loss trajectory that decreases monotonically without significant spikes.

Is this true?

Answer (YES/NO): NO